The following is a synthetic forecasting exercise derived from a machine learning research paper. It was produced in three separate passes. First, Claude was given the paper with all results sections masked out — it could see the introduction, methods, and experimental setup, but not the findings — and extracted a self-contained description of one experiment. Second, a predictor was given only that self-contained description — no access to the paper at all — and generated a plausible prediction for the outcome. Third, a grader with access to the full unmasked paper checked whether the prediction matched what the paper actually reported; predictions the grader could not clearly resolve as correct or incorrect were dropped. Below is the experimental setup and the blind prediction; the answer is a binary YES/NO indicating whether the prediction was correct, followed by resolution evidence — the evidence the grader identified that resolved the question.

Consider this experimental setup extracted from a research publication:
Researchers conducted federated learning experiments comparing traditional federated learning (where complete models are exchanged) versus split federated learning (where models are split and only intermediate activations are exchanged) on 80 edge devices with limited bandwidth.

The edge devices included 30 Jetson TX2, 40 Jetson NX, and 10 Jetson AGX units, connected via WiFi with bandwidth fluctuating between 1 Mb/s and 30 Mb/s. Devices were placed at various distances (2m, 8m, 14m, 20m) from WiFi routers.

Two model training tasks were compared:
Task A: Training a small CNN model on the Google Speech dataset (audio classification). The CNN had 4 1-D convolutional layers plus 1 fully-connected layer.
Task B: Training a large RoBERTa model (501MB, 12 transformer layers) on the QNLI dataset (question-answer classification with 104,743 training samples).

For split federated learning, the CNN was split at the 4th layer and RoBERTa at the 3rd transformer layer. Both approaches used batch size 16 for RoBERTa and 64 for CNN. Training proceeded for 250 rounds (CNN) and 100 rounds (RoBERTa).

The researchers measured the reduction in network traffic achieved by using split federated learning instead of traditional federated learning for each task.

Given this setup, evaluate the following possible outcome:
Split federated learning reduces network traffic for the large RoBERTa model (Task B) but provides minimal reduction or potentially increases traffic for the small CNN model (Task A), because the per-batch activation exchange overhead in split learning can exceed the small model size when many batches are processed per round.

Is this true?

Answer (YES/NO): NO